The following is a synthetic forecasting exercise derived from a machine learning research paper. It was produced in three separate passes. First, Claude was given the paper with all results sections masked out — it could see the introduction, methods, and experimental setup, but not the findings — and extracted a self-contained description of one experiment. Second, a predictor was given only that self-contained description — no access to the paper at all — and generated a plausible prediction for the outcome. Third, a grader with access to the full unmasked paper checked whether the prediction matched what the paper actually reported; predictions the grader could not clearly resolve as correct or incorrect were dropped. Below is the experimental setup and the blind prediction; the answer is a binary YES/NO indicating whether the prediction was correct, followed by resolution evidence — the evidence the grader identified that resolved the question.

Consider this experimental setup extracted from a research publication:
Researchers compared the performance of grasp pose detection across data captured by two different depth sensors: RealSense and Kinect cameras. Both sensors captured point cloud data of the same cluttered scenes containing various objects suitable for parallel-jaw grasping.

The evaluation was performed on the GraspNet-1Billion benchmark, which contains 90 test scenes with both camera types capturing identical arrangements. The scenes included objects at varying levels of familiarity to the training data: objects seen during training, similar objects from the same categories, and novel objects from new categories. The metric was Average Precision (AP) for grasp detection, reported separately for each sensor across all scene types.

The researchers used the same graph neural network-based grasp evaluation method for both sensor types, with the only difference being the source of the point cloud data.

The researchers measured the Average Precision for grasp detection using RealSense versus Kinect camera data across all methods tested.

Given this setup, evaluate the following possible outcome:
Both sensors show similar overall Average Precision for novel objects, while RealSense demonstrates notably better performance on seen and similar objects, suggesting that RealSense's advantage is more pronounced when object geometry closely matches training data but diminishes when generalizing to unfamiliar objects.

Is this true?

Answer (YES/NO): NO